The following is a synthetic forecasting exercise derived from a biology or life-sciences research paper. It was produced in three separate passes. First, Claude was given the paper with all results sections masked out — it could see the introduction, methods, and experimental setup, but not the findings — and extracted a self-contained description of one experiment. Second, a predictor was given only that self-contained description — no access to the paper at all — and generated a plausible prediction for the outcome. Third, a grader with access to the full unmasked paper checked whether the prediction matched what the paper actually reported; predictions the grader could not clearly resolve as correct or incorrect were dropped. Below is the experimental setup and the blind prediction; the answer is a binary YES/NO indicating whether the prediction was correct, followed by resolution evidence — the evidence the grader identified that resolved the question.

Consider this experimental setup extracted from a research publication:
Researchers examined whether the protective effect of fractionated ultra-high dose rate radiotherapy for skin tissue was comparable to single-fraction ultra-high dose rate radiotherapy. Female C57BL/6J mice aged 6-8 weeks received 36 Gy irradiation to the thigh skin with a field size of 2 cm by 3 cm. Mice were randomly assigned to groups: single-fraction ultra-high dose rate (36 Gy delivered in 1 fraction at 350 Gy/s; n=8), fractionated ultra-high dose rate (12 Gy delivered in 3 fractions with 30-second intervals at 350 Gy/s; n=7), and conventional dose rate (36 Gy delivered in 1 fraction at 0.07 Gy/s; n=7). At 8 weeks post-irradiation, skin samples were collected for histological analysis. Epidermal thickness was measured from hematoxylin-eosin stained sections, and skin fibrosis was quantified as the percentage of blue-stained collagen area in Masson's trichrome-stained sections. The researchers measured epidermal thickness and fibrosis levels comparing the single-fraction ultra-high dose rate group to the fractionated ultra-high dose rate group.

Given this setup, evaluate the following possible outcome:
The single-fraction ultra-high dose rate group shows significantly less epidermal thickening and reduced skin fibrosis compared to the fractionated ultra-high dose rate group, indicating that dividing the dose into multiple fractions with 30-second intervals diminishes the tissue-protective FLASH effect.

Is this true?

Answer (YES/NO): NO